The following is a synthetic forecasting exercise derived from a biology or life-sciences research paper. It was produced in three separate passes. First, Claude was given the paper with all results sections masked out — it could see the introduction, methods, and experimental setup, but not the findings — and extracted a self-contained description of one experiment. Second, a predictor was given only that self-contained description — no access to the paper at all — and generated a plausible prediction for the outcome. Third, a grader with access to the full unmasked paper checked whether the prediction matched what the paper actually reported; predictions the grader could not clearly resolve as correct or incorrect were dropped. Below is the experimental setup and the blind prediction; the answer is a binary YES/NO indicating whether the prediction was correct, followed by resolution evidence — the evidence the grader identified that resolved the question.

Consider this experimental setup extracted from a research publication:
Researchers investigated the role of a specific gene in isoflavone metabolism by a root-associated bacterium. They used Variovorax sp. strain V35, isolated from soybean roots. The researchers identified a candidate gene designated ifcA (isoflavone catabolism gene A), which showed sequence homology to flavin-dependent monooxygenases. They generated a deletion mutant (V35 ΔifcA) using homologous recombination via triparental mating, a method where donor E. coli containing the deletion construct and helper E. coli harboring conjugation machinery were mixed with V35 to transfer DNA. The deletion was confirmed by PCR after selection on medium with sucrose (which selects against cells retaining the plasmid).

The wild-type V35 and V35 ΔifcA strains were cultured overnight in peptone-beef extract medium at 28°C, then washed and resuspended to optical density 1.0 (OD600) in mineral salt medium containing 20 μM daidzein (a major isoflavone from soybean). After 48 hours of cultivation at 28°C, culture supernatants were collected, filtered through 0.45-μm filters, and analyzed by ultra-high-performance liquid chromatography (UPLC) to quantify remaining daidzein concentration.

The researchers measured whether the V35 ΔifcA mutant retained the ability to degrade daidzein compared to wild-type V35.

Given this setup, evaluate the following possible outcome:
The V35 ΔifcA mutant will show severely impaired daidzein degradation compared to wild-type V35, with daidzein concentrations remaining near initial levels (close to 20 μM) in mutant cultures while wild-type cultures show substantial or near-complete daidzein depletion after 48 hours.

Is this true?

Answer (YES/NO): YES